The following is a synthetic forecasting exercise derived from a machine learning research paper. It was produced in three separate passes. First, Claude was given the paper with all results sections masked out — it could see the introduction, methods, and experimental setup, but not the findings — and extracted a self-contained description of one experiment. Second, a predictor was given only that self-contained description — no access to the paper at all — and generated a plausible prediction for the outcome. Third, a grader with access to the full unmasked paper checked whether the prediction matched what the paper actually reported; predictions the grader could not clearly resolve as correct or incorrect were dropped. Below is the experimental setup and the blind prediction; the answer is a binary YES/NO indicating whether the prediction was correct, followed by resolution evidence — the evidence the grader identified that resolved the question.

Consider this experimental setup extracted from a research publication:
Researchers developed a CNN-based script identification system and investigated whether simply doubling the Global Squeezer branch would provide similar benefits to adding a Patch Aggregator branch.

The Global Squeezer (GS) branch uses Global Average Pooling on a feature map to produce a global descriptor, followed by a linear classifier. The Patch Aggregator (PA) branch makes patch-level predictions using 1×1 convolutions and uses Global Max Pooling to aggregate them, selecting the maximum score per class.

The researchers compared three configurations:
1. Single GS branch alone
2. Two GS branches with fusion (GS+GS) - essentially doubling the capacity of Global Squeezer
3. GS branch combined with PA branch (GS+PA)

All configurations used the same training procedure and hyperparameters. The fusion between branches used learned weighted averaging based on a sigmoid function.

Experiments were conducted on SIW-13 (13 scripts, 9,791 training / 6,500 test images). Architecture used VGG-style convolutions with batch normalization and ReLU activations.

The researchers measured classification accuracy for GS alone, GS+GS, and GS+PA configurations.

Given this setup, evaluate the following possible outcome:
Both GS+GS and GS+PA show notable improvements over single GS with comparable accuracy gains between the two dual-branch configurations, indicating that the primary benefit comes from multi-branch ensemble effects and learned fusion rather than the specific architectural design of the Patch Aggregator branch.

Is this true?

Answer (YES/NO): NO